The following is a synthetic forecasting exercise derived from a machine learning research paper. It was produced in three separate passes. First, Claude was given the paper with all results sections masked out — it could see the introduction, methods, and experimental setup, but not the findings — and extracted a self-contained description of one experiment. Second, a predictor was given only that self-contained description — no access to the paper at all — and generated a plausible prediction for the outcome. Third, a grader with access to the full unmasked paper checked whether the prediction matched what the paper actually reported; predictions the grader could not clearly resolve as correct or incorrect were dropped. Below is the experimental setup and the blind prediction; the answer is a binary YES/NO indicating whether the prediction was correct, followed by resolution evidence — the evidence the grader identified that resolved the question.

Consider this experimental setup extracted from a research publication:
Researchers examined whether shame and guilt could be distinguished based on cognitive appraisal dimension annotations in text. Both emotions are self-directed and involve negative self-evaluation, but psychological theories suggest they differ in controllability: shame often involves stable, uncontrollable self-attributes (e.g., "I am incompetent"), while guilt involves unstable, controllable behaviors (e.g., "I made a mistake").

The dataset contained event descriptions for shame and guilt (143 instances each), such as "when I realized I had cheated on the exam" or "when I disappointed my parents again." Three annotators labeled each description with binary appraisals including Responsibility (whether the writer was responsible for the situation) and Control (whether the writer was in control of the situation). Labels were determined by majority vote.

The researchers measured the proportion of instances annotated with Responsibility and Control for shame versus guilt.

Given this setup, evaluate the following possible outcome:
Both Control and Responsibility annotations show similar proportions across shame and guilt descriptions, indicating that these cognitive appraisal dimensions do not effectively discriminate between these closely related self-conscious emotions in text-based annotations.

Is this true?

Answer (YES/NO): NO